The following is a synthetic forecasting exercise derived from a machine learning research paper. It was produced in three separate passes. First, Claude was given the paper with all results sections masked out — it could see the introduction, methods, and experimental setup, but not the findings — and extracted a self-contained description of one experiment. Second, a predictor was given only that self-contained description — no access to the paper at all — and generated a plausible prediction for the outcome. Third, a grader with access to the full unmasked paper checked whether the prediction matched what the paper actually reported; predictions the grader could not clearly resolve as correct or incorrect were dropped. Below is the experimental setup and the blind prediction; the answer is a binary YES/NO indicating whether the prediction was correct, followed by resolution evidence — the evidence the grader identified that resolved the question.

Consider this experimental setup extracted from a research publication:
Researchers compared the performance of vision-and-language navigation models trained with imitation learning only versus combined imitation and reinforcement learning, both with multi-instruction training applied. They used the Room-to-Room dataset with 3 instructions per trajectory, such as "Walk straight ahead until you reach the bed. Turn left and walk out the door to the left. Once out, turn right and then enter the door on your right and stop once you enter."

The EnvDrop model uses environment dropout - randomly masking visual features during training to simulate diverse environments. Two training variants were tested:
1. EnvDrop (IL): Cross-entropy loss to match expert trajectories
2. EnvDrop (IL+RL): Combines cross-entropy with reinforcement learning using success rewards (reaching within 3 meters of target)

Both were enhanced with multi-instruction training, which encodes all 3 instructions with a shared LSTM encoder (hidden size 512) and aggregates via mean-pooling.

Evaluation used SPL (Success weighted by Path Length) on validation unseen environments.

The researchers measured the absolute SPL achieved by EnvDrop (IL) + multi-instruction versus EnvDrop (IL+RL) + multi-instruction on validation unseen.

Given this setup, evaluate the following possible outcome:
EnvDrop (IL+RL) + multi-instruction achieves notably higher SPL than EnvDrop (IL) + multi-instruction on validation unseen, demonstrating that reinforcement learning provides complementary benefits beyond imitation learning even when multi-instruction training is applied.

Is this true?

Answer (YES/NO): YES